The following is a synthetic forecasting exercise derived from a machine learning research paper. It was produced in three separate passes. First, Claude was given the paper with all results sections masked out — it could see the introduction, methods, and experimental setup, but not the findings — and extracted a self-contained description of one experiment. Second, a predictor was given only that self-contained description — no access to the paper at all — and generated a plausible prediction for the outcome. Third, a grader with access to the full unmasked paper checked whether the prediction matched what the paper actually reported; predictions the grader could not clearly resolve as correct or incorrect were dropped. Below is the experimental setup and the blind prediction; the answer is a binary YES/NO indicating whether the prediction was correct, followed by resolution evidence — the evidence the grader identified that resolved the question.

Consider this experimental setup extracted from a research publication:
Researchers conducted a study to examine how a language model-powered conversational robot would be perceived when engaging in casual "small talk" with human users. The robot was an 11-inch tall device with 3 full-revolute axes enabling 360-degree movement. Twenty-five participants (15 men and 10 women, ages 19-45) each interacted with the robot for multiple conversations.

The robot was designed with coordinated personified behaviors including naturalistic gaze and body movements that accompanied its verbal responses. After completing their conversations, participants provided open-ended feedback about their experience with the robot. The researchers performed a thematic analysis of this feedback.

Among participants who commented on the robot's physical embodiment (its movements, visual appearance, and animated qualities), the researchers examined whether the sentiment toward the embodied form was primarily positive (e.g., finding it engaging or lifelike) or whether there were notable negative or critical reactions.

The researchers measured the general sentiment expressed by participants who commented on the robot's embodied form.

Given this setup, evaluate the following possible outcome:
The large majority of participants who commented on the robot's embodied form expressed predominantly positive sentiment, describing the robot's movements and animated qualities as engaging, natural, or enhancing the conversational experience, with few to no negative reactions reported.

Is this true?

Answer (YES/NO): YES